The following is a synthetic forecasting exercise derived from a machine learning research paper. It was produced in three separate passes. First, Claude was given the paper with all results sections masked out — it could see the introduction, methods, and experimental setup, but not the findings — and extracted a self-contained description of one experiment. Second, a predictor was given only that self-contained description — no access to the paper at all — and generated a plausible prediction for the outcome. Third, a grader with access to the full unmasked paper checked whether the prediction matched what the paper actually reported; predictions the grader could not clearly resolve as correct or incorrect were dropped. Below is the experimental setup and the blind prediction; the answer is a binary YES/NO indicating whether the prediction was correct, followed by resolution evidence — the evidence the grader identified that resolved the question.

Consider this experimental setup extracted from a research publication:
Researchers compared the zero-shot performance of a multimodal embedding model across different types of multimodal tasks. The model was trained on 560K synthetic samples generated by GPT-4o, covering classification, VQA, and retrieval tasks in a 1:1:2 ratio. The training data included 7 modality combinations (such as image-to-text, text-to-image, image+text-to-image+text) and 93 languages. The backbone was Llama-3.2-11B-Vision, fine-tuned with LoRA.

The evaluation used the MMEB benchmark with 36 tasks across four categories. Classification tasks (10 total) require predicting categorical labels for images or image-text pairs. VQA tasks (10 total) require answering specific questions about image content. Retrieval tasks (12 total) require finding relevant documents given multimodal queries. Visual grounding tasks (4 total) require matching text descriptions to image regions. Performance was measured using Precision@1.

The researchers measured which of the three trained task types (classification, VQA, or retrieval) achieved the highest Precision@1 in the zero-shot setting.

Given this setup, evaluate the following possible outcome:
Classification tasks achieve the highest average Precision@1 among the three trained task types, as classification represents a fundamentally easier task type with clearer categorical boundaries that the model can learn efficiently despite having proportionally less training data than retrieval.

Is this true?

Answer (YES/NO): YES